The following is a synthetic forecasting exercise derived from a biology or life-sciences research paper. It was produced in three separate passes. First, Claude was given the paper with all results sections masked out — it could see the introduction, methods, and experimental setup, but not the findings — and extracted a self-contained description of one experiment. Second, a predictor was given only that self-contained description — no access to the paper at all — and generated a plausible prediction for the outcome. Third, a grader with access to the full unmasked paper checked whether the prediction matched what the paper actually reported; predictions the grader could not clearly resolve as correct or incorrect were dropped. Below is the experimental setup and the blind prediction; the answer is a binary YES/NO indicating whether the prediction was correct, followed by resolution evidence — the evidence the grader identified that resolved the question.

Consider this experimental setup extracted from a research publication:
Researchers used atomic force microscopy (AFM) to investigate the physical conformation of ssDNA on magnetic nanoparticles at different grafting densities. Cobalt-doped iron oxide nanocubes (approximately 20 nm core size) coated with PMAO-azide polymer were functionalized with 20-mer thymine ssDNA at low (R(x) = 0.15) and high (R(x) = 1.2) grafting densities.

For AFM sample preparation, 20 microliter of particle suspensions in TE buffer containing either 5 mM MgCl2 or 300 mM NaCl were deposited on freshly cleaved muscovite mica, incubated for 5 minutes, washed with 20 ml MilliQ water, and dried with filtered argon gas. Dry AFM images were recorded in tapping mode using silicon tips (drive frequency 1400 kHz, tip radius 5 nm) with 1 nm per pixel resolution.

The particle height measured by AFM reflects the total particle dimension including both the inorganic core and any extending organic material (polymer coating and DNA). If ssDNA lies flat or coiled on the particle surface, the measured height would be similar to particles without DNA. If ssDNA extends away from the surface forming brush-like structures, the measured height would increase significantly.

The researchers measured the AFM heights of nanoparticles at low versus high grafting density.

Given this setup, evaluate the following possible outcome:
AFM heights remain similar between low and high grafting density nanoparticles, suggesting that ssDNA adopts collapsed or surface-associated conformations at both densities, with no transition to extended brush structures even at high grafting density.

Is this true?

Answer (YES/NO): NO